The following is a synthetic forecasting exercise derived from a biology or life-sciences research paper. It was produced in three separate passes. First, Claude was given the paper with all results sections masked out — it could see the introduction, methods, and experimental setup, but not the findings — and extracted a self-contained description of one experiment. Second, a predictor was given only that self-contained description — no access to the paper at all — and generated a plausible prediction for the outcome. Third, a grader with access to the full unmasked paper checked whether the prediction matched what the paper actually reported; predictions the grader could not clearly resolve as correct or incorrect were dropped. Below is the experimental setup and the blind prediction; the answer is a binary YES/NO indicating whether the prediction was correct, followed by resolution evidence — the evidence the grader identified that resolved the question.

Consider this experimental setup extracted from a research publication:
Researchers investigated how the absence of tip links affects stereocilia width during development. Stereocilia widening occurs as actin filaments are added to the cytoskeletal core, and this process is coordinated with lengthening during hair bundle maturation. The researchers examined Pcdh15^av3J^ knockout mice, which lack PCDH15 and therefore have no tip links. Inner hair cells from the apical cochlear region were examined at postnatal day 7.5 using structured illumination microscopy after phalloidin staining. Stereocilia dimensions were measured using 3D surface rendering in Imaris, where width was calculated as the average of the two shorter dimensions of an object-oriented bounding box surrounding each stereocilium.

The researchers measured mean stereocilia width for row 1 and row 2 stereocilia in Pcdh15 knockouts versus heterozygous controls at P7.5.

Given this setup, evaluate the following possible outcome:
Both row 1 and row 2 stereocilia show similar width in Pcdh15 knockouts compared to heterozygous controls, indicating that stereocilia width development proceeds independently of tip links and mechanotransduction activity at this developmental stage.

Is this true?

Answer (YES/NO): NO